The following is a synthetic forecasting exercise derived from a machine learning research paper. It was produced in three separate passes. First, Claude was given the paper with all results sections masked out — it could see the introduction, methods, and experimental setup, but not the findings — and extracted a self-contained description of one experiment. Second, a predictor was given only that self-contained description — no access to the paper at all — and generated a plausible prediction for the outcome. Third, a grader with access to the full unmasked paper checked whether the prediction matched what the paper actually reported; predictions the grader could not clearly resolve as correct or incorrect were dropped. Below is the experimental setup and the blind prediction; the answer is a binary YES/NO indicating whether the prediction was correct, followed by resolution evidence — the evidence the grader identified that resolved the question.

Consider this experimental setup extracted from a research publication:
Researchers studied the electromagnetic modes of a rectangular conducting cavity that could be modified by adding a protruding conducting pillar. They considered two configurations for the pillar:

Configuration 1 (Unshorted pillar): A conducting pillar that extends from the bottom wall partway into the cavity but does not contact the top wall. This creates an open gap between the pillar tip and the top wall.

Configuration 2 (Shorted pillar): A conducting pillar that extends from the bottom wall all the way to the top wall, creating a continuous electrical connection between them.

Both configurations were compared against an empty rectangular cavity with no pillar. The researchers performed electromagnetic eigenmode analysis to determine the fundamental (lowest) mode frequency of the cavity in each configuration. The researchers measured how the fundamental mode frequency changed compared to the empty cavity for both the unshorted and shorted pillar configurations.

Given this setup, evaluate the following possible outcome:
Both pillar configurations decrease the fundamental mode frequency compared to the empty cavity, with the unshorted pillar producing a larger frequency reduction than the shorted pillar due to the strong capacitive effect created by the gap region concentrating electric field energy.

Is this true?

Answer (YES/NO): NO